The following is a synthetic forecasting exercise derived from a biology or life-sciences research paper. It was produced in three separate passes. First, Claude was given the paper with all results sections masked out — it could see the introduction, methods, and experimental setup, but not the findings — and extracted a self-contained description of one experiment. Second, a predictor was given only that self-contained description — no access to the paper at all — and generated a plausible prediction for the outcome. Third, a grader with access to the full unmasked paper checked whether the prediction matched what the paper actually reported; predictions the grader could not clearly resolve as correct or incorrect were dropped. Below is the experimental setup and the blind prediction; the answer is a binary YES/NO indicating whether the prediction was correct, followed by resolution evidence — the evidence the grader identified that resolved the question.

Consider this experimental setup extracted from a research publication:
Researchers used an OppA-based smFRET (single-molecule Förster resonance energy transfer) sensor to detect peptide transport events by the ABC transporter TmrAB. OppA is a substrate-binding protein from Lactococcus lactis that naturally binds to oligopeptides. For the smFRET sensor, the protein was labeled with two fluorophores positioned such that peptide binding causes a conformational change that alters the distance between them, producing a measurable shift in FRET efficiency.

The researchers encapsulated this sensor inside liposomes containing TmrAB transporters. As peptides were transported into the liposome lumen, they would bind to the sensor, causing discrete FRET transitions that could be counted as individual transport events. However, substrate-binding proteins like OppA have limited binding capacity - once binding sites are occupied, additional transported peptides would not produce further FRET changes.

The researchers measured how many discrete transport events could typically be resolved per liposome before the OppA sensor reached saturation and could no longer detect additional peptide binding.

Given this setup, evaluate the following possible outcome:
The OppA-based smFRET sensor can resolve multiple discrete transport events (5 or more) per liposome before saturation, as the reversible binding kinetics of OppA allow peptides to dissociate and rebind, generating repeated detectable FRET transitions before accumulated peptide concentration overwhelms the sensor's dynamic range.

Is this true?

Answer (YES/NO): NO